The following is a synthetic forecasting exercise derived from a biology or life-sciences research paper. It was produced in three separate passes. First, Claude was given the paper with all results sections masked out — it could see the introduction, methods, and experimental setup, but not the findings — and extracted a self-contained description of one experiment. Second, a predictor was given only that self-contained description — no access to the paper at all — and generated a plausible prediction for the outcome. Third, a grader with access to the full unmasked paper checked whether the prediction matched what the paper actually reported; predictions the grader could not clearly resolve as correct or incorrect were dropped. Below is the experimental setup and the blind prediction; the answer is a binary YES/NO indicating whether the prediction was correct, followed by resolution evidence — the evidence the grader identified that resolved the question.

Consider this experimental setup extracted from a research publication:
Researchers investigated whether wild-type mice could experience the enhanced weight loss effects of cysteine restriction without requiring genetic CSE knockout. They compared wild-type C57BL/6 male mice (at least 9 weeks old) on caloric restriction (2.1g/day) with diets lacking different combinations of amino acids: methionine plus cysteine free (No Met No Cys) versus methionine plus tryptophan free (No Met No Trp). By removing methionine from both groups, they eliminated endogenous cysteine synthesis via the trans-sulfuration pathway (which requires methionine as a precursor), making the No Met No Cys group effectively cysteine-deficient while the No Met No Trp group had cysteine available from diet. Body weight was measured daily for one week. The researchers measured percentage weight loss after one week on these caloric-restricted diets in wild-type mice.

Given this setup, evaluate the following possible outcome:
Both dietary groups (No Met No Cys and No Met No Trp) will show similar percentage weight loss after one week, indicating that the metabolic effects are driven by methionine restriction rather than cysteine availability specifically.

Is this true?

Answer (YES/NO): NO